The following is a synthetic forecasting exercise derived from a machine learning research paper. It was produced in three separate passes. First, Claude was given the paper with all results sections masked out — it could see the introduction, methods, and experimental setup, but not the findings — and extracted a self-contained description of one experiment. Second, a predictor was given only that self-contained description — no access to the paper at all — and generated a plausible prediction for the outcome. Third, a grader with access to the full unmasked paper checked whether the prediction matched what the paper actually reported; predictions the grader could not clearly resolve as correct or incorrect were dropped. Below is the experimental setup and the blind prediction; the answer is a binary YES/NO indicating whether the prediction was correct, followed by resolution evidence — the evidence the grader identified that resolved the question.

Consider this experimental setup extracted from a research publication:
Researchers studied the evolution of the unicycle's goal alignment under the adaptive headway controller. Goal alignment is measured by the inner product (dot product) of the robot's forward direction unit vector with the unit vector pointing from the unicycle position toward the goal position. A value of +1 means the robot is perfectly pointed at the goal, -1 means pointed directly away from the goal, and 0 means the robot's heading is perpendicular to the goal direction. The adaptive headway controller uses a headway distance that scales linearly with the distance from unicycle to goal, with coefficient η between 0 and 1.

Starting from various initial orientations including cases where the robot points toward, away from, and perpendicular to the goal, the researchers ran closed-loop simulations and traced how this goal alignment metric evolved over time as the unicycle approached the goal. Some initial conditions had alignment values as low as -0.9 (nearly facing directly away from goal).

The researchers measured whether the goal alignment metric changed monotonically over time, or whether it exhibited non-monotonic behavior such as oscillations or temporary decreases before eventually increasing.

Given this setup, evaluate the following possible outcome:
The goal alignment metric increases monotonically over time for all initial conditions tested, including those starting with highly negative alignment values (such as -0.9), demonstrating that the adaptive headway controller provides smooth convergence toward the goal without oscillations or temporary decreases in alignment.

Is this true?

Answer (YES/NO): YES